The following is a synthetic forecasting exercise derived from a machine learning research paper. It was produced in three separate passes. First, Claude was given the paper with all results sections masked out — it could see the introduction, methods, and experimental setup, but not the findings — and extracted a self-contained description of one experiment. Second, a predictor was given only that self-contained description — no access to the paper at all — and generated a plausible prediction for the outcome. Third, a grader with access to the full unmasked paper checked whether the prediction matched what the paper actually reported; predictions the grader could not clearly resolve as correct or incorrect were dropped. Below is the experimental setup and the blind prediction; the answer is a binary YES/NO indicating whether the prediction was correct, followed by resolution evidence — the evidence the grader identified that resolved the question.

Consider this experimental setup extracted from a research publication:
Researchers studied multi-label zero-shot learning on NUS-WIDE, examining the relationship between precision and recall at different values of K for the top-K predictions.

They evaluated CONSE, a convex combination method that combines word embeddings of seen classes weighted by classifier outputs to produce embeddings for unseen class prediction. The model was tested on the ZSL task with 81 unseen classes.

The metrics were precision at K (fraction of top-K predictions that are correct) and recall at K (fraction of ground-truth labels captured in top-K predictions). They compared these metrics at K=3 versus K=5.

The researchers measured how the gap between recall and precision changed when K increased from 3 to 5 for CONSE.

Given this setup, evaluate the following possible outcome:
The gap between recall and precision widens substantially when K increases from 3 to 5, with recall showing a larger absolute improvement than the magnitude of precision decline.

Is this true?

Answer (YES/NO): YES